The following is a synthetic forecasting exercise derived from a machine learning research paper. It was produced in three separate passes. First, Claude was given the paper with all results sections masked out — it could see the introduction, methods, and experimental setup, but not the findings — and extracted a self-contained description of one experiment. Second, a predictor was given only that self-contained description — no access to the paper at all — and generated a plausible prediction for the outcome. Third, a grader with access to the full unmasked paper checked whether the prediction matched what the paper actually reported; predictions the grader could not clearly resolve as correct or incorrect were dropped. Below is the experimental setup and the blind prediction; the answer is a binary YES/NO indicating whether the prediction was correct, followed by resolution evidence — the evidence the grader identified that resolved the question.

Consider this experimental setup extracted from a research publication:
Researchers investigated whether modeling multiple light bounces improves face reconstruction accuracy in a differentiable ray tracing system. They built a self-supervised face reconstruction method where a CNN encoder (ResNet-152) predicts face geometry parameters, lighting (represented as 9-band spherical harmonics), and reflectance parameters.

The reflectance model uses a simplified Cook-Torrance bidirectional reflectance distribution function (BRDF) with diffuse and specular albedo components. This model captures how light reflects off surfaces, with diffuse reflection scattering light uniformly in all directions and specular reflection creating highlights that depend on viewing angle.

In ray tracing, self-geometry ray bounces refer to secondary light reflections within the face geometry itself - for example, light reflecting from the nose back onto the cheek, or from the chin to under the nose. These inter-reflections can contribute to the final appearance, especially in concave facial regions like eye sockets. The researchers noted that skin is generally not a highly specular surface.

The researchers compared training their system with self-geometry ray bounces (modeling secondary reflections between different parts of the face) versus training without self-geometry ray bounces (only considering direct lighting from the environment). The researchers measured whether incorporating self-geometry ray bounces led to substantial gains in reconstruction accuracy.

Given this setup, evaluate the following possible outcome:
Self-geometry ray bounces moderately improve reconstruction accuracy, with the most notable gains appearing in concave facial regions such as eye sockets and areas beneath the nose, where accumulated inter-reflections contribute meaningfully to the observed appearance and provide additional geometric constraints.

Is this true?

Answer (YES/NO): NO